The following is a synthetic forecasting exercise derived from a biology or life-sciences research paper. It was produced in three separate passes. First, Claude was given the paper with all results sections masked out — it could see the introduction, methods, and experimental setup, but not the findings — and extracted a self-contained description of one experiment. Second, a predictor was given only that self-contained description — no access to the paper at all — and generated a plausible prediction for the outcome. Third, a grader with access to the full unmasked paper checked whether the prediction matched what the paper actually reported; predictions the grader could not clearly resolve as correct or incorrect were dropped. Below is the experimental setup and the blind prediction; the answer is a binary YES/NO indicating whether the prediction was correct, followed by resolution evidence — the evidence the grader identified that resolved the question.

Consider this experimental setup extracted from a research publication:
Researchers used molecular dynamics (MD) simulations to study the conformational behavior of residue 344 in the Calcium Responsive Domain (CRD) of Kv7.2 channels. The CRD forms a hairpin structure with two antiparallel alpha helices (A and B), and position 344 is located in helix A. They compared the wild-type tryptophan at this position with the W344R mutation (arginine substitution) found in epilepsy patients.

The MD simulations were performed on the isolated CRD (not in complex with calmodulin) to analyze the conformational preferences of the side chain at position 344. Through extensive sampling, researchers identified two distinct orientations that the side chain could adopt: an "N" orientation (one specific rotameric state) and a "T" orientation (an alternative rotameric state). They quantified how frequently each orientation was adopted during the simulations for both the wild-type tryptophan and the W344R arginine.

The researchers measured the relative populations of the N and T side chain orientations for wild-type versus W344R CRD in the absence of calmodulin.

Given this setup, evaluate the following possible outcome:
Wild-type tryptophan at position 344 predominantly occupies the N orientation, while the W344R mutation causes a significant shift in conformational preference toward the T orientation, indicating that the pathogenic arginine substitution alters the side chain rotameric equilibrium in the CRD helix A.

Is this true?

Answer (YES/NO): YES